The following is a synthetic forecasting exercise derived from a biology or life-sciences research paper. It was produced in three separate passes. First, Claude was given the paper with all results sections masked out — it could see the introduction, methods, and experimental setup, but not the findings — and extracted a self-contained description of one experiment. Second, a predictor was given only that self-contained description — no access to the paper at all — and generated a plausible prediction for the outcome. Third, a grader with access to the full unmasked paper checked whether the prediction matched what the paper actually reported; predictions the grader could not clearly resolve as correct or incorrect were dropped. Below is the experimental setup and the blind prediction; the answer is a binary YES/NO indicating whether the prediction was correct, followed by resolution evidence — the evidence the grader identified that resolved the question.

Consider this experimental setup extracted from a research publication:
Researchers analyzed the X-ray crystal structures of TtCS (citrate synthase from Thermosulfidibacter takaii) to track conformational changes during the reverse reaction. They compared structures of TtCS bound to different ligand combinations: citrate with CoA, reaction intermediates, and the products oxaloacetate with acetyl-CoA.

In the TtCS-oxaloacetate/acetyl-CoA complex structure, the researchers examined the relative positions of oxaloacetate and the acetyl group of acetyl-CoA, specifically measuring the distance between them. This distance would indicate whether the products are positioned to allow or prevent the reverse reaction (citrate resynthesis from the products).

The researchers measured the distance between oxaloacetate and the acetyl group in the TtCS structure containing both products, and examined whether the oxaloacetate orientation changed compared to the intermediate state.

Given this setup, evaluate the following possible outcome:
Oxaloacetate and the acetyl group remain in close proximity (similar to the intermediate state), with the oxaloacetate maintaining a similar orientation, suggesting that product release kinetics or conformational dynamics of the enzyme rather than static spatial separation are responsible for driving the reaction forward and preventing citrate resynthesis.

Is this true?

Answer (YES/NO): NO